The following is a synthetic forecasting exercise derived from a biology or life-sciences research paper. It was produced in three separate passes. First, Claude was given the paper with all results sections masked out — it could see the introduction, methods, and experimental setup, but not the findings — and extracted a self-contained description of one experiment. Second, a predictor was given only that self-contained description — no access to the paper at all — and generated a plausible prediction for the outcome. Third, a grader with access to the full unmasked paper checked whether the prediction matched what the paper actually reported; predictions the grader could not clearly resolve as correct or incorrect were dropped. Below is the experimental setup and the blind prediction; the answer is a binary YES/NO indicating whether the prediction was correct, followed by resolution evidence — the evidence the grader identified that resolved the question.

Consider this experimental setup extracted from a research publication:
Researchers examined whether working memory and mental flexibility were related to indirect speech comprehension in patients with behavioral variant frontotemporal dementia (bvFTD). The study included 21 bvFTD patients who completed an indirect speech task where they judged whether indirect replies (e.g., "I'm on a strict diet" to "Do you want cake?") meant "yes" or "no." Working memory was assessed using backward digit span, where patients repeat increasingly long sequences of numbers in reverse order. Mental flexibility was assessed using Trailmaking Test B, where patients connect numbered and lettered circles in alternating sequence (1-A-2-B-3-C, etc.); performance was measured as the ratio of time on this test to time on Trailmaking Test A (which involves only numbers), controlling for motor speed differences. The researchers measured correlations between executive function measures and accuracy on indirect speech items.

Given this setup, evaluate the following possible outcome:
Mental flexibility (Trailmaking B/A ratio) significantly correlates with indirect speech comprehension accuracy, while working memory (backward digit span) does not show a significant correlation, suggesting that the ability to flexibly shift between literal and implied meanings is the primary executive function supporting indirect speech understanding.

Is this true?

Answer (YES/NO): YES